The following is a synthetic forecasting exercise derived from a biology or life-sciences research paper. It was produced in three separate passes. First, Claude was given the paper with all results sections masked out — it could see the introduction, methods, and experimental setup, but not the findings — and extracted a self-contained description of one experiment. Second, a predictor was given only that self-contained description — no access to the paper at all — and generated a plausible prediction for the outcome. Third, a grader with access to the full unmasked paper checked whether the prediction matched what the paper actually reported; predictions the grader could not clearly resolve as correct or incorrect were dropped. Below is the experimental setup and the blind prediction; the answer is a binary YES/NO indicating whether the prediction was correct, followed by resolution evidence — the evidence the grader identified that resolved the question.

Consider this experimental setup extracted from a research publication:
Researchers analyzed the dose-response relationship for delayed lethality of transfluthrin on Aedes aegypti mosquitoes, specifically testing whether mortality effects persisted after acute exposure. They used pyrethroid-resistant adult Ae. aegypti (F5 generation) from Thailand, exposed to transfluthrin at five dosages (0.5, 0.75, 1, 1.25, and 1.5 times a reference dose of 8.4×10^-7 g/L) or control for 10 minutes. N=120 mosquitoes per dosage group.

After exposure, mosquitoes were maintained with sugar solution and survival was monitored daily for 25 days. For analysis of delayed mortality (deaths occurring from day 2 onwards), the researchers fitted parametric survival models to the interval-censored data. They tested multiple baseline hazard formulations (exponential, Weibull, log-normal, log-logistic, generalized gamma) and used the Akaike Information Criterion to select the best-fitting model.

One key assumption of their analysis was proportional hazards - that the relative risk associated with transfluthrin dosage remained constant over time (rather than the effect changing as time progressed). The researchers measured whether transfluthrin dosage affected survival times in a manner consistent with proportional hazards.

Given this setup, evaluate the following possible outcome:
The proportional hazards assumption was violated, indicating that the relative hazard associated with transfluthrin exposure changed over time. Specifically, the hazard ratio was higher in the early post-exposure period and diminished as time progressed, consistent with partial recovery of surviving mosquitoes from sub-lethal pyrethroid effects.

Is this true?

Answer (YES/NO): NO